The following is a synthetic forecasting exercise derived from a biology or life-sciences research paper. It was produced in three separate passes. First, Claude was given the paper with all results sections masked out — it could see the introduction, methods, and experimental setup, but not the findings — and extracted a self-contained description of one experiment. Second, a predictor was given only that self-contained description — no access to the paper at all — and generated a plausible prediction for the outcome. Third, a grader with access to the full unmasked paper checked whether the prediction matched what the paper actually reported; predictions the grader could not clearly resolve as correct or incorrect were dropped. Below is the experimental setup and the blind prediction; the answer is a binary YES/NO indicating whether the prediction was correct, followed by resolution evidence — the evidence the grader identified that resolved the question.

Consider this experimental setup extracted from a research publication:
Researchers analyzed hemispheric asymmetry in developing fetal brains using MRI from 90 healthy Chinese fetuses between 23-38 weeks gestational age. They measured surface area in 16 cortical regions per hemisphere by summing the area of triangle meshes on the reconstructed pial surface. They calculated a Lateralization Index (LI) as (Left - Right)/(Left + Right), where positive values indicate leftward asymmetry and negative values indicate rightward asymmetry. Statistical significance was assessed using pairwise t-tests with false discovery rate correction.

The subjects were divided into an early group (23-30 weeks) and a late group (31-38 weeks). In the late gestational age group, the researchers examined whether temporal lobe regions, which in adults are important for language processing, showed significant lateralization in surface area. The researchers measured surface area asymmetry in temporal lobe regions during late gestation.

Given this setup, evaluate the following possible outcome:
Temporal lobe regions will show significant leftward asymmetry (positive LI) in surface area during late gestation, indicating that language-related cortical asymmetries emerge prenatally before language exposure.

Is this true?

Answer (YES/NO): NO